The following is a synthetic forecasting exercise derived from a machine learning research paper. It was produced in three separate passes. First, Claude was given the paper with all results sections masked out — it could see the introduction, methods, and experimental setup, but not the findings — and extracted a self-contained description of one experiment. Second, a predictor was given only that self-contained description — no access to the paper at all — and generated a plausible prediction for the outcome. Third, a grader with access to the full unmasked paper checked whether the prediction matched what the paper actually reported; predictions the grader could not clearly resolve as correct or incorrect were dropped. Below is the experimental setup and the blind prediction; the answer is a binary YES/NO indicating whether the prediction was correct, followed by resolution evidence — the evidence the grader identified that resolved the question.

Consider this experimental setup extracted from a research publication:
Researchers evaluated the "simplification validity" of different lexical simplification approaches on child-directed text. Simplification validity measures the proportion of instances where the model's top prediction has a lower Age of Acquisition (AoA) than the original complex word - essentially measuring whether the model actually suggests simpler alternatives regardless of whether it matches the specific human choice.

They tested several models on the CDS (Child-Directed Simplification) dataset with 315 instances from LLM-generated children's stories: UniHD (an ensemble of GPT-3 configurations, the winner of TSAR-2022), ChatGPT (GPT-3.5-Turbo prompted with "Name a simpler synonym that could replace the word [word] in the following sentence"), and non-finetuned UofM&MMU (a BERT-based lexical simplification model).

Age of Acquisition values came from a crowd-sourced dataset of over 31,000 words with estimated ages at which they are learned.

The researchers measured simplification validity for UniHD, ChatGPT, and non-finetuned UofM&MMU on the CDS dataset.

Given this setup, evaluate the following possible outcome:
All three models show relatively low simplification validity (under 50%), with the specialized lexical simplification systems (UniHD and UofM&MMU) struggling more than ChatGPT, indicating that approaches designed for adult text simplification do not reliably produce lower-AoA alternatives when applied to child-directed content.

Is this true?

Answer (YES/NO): NO